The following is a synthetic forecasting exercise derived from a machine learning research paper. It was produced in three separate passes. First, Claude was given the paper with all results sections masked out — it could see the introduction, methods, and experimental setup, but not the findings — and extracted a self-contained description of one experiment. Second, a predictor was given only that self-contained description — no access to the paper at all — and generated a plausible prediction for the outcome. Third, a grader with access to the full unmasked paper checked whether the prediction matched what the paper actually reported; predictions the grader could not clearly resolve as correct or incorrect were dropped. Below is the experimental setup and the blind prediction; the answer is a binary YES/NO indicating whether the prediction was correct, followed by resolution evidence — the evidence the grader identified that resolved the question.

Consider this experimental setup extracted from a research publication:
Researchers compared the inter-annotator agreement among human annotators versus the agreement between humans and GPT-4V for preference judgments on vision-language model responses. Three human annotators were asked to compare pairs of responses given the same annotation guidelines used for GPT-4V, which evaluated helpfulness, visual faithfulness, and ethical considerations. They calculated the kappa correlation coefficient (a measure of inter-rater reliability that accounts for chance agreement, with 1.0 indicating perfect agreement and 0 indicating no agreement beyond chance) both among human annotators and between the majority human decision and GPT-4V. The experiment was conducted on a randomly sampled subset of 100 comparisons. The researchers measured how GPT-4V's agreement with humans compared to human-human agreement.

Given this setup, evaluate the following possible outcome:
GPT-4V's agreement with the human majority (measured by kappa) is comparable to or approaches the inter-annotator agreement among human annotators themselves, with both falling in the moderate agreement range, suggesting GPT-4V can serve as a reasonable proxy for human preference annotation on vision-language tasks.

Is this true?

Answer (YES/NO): NO